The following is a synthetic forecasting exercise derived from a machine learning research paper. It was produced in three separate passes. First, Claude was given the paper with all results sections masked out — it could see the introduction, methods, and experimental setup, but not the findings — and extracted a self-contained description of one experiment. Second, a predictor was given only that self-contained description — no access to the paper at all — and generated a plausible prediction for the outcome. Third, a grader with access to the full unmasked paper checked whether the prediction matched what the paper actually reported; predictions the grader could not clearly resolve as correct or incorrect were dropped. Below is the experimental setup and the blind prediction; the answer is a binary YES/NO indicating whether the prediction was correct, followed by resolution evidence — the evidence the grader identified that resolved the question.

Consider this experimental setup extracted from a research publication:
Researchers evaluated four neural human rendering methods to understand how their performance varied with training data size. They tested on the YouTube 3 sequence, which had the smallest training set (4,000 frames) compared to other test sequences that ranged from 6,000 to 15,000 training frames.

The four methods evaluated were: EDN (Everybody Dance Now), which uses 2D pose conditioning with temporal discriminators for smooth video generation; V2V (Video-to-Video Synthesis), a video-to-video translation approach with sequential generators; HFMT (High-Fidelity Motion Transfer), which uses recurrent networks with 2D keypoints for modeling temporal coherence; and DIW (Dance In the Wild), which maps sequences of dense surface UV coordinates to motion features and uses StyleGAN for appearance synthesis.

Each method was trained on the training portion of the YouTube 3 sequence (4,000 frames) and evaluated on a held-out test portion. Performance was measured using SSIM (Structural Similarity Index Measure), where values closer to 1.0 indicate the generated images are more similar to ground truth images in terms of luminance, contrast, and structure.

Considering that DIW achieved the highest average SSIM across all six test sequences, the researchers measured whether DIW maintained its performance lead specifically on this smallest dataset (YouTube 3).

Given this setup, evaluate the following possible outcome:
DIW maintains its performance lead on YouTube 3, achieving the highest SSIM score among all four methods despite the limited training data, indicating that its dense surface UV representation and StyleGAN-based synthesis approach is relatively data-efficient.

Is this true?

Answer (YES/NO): YES